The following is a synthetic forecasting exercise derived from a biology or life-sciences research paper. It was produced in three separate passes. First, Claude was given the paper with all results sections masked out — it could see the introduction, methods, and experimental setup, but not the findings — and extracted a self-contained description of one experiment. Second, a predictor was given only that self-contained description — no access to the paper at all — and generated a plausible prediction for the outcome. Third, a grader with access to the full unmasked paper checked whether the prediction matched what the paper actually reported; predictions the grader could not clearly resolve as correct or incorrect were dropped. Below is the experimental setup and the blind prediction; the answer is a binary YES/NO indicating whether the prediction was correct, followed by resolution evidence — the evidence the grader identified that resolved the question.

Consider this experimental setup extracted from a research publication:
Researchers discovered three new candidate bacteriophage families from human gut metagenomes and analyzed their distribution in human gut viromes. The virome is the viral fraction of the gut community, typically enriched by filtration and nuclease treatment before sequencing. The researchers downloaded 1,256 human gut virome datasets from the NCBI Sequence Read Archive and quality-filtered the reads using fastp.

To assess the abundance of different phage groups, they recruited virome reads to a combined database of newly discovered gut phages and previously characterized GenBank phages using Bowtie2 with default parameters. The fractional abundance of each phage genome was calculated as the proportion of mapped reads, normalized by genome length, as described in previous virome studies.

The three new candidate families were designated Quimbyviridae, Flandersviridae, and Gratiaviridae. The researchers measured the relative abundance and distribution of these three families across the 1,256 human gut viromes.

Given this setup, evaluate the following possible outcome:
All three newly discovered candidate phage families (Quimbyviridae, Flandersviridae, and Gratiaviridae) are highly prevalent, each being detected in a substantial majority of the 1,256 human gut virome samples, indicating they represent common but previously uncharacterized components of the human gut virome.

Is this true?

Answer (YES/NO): NO